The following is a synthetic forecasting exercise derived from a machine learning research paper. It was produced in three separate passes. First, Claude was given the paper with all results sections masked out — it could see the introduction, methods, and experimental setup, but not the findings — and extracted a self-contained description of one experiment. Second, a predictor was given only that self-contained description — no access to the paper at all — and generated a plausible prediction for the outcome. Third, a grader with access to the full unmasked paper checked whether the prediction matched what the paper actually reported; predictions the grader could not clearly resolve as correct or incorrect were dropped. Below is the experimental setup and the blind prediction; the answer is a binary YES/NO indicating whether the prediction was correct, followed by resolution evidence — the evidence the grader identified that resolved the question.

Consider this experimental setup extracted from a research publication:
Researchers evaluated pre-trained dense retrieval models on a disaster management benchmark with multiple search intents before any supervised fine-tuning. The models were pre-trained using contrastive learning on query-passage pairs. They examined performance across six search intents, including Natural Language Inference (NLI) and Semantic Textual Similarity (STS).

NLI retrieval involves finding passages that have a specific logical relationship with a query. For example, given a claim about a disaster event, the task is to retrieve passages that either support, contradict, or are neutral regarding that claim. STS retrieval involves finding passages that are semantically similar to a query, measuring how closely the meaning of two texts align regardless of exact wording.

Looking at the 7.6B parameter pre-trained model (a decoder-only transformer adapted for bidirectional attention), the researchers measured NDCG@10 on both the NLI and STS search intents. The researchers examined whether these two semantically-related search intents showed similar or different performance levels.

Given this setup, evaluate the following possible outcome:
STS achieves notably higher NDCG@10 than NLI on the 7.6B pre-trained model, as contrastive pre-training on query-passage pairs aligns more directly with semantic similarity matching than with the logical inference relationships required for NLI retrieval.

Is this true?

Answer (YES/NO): YES